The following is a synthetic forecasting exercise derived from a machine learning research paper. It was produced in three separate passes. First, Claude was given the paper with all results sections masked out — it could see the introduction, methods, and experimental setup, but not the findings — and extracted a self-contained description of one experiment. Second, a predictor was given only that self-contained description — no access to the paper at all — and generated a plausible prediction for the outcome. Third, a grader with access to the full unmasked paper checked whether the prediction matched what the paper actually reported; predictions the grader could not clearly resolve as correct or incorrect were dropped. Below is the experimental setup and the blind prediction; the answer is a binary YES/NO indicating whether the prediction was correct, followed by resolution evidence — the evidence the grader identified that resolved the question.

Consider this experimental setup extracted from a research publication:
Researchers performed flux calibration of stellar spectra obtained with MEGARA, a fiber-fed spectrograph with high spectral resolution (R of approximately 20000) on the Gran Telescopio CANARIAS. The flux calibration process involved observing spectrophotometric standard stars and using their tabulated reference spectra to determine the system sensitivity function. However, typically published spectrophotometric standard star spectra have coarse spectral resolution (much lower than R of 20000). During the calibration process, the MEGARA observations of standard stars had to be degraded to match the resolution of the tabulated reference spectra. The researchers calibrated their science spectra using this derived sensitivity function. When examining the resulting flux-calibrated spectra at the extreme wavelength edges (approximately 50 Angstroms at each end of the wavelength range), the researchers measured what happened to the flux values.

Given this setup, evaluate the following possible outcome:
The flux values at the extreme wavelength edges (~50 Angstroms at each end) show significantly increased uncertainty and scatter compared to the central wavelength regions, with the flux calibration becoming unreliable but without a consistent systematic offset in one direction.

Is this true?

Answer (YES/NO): NO